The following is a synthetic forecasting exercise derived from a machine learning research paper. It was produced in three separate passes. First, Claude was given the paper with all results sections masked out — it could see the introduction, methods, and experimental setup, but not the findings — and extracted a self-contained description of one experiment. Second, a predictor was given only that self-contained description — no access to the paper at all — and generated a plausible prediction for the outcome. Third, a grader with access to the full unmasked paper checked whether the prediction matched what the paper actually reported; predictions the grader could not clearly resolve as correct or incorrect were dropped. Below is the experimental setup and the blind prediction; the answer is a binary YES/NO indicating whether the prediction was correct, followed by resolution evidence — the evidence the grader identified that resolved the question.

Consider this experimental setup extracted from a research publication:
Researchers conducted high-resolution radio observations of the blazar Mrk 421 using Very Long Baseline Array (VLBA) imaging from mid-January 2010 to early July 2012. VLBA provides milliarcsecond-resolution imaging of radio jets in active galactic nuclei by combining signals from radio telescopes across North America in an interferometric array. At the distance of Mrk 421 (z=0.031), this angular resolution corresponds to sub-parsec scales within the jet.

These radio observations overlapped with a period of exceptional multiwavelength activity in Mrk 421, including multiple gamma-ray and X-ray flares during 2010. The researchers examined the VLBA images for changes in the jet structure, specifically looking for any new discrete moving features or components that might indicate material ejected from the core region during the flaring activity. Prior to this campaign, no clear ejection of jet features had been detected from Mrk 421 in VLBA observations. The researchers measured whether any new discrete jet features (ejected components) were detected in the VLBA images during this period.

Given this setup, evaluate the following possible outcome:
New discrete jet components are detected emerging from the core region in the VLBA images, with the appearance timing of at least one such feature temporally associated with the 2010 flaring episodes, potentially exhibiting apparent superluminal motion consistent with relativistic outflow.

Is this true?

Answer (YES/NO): YES